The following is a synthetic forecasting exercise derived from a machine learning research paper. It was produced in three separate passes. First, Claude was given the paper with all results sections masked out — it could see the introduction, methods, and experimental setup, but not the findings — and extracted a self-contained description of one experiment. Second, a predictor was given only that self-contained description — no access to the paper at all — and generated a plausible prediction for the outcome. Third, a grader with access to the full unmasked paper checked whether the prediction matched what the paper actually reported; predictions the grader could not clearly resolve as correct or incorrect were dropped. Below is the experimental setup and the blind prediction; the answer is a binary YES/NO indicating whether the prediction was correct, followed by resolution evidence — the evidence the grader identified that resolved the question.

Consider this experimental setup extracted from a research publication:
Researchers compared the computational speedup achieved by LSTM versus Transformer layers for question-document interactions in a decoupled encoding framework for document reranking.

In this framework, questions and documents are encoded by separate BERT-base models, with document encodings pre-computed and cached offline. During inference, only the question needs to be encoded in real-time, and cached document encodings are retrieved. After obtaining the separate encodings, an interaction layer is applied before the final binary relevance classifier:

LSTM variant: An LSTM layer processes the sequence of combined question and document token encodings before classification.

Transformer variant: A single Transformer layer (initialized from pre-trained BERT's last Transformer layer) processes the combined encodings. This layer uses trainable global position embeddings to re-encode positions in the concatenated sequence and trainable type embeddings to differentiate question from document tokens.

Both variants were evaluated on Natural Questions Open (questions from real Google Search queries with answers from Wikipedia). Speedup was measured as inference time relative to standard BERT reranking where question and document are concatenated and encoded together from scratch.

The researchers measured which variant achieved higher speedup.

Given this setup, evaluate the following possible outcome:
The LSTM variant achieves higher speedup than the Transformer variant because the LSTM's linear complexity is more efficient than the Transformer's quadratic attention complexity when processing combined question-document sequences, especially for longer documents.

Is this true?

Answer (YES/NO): NO